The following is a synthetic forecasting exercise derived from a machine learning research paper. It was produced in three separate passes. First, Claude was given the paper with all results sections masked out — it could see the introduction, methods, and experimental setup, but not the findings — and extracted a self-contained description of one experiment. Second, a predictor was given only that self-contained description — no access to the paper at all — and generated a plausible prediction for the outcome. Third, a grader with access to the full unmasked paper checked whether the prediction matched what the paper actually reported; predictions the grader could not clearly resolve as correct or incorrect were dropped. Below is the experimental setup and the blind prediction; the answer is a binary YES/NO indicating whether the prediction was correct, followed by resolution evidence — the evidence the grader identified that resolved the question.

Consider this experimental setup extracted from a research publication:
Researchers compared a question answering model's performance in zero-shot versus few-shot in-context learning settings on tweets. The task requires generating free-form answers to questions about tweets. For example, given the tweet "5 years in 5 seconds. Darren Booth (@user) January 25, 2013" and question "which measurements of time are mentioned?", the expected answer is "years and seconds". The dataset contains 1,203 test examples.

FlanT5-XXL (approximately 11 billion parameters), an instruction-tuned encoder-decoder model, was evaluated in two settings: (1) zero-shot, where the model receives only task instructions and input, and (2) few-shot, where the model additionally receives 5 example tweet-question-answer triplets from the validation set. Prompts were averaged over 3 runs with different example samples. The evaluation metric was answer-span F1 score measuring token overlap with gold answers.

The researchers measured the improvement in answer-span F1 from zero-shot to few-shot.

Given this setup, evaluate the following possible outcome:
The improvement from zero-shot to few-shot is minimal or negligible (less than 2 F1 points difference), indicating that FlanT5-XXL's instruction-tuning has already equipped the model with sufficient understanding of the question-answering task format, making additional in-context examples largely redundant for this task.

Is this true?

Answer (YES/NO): NO